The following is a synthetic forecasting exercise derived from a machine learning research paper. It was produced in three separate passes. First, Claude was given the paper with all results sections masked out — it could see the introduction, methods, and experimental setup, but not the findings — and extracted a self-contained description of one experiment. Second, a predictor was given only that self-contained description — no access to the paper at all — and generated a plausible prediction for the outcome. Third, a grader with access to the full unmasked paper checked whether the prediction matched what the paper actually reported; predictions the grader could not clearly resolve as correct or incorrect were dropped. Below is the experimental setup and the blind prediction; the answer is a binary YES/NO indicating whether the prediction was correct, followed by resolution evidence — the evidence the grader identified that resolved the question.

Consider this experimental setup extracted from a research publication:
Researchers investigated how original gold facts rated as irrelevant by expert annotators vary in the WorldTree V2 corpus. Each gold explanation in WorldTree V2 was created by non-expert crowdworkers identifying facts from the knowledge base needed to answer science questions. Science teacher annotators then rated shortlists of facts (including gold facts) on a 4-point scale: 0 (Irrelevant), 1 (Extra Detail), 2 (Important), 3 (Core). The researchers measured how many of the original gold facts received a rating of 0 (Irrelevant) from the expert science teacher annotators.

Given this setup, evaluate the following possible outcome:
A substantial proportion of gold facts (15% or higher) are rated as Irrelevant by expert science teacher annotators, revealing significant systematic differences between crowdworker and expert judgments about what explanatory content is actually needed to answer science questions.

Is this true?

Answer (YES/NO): NO